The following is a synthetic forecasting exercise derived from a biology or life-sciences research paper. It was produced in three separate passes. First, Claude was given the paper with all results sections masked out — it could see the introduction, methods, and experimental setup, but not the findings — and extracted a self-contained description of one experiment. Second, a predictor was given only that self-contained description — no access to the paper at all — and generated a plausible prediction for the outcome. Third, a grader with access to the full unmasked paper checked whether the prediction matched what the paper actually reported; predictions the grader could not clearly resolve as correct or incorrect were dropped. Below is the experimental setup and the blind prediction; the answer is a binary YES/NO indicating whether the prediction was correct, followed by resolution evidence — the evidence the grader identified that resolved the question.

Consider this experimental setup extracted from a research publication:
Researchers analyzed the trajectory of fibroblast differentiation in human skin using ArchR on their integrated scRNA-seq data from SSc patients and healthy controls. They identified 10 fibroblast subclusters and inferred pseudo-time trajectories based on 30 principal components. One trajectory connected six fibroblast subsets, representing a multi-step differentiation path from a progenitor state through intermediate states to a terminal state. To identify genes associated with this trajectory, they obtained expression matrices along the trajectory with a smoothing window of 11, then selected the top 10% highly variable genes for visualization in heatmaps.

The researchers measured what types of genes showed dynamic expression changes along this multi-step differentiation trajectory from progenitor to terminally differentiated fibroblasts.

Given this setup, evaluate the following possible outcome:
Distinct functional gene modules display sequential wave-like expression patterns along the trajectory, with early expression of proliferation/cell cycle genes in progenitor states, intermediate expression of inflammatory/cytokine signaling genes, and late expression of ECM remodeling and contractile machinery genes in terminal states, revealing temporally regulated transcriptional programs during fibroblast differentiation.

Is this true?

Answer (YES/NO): NO